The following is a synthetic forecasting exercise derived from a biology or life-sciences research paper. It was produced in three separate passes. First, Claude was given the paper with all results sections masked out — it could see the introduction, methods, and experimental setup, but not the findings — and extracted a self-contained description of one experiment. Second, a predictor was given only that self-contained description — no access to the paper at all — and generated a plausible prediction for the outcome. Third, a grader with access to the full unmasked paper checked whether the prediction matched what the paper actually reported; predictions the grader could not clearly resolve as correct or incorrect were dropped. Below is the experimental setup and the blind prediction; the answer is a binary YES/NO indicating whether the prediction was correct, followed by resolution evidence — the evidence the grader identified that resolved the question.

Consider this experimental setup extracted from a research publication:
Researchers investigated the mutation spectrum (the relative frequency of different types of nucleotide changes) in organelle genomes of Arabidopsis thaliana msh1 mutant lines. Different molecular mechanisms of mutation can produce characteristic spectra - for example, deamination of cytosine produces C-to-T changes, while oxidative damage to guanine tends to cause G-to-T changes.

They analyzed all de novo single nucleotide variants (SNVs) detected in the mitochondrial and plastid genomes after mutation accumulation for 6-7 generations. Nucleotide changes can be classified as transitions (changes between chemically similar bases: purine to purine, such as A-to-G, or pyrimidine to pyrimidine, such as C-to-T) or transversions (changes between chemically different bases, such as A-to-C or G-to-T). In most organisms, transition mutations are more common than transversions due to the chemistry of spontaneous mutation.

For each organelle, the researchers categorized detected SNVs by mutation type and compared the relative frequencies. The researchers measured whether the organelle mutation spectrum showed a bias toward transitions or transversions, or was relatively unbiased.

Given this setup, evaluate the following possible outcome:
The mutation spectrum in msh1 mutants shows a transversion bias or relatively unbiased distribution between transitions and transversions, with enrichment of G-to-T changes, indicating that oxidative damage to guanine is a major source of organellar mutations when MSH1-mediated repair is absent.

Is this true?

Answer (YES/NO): NO